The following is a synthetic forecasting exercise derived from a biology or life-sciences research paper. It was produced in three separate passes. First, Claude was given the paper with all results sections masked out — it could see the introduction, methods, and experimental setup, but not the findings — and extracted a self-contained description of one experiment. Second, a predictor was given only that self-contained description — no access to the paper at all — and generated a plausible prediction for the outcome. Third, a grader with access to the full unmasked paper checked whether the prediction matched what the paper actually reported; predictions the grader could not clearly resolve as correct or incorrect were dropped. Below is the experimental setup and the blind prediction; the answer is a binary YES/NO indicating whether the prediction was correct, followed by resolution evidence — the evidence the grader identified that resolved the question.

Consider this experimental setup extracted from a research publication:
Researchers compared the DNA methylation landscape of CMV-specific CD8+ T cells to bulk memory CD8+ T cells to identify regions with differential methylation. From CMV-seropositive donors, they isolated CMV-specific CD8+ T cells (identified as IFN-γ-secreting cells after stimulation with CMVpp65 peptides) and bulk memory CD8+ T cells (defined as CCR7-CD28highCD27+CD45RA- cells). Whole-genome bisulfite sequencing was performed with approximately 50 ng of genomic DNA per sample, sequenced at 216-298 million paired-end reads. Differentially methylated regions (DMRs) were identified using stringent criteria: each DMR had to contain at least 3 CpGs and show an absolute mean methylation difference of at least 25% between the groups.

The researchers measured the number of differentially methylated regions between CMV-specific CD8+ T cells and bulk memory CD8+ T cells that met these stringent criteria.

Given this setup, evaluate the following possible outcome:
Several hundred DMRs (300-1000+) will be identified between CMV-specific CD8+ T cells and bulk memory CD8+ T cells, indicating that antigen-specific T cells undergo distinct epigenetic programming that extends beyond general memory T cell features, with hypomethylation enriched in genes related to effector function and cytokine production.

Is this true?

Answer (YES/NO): NO